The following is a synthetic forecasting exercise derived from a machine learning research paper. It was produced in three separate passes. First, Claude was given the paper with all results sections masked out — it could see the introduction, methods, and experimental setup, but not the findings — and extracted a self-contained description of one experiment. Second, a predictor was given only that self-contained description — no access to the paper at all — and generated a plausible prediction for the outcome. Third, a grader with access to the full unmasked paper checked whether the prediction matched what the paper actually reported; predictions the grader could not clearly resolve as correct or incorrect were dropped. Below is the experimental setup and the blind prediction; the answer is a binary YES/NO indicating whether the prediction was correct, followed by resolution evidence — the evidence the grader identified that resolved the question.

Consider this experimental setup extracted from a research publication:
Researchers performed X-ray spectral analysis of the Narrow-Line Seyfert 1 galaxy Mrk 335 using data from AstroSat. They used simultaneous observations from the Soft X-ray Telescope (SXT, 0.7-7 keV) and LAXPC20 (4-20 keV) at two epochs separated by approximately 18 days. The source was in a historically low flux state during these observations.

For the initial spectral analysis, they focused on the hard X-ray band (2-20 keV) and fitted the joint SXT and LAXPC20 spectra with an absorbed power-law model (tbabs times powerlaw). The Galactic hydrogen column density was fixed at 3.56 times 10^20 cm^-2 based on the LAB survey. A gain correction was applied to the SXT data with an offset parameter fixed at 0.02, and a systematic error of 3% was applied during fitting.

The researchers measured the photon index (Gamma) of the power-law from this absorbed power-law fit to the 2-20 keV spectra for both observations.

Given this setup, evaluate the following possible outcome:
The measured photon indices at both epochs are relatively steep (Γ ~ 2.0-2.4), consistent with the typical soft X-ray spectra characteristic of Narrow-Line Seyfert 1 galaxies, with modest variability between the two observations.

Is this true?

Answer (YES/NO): NO